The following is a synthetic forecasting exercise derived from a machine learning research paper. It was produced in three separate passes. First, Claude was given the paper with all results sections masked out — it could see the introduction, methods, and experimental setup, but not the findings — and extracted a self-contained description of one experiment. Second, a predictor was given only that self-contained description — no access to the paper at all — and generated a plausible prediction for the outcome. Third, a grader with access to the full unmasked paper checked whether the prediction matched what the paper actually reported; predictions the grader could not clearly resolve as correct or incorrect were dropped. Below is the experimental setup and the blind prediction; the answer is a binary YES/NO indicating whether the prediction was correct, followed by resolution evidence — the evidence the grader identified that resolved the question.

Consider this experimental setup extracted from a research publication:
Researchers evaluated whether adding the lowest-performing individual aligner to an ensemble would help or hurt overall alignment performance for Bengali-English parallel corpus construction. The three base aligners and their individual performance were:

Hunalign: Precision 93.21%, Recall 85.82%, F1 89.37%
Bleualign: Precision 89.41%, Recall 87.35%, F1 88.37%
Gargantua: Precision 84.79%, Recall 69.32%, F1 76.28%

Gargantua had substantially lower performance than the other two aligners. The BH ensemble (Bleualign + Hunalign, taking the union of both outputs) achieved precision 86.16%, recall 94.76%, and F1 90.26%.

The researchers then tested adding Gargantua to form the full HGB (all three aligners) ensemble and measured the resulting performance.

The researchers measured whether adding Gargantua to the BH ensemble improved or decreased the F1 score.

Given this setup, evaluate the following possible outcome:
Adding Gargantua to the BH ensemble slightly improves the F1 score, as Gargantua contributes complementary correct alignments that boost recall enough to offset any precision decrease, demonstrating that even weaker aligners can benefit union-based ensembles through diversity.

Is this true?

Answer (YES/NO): NO